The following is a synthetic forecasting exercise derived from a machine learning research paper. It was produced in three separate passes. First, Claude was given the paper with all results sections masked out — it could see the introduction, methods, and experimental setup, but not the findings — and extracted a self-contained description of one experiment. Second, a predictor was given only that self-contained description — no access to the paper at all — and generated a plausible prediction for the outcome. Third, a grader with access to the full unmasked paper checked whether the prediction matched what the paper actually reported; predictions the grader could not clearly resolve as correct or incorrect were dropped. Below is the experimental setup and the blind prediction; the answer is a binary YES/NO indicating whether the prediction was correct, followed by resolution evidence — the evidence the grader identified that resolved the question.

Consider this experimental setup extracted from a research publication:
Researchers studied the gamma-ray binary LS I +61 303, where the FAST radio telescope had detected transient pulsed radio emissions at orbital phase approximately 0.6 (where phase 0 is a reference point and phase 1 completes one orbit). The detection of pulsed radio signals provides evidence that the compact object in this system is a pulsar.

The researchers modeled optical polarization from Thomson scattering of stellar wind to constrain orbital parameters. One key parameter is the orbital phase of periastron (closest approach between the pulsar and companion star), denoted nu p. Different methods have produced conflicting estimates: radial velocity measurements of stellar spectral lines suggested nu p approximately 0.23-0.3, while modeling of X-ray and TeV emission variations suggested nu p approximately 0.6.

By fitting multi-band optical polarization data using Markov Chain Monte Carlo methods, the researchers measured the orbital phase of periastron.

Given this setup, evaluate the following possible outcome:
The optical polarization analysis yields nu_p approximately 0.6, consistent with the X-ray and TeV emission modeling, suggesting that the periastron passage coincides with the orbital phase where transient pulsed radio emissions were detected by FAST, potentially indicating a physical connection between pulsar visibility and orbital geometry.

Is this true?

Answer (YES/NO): YES